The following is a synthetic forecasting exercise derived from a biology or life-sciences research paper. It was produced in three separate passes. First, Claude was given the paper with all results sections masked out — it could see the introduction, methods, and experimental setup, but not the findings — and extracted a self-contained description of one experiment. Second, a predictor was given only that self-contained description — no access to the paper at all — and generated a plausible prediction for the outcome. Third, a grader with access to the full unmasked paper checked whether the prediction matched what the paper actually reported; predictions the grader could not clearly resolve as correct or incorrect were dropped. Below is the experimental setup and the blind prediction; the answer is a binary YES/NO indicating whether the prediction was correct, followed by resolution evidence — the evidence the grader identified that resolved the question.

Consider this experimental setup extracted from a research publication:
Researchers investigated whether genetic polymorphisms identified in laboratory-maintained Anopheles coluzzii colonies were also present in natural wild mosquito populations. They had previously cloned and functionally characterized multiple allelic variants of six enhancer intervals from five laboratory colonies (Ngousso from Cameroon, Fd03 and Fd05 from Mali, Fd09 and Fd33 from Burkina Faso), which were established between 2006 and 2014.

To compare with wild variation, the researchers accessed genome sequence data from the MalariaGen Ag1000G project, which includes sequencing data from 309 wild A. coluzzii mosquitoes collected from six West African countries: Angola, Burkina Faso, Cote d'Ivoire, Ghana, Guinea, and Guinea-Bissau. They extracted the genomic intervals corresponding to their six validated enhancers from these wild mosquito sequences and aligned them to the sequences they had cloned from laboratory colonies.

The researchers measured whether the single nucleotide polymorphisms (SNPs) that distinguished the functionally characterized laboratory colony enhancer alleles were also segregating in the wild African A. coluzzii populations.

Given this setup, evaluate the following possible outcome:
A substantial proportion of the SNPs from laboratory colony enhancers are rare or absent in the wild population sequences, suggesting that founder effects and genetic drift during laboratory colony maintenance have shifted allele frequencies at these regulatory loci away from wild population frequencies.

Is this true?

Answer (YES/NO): NO